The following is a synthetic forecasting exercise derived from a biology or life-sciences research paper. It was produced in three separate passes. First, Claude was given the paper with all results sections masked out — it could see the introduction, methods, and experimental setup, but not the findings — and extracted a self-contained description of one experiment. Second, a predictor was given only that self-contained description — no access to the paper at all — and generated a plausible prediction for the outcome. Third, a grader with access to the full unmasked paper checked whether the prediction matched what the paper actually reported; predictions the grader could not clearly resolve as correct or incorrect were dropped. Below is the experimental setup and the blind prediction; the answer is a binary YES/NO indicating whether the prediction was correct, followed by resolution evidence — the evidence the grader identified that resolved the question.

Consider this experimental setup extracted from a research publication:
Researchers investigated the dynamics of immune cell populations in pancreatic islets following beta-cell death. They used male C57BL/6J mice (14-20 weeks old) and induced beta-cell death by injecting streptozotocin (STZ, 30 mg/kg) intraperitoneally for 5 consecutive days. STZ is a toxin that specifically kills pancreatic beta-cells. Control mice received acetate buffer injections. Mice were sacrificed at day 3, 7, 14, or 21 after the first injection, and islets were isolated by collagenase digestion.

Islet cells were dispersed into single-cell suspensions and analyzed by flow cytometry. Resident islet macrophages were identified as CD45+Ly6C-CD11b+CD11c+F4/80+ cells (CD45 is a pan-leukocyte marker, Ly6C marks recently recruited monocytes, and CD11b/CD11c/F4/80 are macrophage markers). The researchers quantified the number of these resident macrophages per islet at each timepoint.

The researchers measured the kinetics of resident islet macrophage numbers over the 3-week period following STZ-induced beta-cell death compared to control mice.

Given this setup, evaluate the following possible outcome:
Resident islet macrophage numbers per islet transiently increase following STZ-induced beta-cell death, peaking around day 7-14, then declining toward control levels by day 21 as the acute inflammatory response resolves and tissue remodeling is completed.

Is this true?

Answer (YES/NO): YES